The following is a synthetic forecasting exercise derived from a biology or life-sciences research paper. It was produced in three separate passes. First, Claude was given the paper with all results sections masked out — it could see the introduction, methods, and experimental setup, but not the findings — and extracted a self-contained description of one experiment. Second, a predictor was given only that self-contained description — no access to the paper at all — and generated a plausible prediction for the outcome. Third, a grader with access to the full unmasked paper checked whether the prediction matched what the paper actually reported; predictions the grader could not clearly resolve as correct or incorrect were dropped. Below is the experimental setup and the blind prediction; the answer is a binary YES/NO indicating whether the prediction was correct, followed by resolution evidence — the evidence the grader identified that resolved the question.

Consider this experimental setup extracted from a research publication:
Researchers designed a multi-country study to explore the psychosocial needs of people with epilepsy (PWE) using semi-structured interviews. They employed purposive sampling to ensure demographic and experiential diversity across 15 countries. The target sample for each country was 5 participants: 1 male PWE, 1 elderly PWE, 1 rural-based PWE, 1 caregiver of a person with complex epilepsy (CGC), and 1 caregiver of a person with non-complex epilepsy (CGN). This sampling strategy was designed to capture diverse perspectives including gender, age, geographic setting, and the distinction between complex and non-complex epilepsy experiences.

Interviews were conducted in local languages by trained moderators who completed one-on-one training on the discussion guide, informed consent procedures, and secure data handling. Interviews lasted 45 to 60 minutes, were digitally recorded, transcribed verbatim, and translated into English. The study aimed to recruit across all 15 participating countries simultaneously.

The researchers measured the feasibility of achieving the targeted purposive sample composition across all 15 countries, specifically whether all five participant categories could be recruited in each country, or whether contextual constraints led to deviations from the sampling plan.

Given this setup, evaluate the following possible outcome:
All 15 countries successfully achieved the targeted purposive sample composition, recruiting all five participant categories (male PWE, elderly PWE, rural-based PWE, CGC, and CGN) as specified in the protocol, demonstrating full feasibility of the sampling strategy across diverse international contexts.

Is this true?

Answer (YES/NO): NO